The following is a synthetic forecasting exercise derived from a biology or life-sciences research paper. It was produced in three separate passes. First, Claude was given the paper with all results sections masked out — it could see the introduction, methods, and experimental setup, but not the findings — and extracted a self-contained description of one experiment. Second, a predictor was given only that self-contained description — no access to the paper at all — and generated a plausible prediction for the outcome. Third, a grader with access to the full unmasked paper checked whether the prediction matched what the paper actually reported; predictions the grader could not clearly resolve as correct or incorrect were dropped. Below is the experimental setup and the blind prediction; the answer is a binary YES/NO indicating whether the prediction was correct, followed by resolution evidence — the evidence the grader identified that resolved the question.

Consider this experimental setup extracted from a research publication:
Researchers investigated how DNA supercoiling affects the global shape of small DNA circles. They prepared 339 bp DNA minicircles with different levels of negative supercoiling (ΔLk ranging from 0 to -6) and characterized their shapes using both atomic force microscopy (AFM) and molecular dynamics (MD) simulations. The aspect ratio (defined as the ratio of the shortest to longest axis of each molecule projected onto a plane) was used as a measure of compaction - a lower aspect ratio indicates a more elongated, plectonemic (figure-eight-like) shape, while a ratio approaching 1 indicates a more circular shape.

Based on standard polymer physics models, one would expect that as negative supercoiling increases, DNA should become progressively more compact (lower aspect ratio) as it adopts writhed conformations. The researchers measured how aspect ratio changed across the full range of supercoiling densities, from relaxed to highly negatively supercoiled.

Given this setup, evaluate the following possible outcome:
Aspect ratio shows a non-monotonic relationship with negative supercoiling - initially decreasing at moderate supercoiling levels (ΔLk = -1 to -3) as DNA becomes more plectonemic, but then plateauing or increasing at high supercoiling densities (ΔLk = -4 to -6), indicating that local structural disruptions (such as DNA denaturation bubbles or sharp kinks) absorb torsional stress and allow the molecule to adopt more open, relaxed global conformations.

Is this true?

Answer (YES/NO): NO